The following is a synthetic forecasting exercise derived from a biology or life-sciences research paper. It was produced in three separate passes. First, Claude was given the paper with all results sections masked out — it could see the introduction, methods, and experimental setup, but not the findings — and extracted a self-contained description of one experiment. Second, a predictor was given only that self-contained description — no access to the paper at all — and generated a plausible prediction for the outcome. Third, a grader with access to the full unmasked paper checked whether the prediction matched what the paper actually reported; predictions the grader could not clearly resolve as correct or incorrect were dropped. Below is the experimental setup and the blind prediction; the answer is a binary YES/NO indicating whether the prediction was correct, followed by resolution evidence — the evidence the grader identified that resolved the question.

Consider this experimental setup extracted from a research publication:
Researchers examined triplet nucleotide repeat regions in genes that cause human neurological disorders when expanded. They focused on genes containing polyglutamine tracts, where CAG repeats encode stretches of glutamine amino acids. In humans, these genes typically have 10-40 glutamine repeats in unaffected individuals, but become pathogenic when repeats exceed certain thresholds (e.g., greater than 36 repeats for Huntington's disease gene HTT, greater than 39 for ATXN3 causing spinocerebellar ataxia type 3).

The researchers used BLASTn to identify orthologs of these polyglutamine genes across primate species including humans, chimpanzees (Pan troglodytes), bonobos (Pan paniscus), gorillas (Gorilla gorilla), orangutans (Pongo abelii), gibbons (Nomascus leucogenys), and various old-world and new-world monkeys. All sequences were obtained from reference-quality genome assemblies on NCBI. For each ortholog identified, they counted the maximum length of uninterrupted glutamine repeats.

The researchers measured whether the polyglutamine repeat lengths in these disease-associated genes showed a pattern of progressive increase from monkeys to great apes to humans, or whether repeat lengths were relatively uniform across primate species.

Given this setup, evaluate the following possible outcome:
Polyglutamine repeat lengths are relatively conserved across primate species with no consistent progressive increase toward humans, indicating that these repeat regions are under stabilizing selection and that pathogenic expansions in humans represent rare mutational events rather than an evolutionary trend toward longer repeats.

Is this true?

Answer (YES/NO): NO